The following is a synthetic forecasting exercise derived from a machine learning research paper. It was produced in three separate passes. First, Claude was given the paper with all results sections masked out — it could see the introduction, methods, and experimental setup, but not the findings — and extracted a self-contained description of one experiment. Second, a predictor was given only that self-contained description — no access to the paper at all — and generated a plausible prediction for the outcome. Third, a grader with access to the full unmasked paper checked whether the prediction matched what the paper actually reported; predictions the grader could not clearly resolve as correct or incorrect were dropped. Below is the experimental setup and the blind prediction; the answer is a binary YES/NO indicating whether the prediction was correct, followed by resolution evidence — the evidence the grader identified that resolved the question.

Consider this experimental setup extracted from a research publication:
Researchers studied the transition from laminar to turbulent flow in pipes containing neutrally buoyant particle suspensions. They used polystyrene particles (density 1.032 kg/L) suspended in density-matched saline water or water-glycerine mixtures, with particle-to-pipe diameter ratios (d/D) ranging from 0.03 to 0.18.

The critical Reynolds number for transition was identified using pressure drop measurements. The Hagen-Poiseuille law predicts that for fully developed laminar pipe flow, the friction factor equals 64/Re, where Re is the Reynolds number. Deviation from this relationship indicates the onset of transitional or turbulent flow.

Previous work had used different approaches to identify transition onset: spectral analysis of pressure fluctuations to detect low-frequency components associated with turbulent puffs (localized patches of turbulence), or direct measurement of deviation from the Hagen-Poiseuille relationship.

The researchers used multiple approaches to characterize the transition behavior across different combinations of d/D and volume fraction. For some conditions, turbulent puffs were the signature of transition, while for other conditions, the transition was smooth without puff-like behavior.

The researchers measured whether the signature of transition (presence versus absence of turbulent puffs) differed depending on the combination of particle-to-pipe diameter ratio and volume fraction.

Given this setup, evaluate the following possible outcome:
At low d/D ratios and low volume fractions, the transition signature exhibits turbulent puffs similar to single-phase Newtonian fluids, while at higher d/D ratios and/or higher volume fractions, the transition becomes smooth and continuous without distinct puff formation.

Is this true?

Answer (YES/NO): YES